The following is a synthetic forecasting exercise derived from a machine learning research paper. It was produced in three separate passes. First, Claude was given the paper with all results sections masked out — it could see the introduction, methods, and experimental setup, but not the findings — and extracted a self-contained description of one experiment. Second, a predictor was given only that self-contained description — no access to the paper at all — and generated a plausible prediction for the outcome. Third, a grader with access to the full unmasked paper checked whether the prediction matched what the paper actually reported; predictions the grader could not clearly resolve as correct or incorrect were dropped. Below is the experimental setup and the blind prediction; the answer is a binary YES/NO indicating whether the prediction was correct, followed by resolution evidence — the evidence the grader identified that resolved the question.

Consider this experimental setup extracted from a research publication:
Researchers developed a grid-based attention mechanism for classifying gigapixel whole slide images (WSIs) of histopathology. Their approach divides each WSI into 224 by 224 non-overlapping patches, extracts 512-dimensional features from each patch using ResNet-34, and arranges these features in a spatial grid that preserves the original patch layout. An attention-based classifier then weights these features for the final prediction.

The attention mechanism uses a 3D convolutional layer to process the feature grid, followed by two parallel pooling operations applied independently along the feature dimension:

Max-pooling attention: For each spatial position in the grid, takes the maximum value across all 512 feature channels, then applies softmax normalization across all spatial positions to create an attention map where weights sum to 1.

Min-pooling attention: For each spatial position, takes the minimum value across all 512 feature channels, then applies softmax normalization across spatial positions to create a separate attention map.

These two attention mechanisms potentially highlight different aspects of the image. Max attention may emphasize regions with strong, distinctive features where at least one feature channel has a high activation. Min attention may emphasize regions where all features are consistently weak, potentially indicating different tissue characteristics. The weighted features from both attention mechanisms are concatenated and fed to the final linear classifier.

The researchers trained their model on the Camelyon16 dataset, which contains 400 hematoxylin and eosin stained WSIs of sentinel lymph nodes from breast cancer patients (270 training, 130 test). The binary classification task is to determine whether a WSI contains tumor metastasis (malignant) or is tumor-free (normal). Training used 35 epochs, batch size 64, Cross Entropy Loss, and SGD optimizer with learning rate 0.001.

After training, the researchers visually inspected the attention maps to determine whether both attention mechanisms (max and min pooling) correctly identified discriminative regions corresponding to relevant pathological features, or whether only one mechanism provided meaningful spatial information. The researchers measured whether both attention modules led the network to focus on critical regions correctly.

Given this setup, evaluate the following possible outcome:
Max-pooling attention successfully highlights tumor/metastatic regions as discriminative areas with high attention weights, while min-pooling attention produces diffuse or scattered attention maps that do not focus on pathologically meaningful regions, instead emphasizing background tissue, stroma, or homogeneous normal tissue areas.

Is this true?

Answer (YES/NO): NO